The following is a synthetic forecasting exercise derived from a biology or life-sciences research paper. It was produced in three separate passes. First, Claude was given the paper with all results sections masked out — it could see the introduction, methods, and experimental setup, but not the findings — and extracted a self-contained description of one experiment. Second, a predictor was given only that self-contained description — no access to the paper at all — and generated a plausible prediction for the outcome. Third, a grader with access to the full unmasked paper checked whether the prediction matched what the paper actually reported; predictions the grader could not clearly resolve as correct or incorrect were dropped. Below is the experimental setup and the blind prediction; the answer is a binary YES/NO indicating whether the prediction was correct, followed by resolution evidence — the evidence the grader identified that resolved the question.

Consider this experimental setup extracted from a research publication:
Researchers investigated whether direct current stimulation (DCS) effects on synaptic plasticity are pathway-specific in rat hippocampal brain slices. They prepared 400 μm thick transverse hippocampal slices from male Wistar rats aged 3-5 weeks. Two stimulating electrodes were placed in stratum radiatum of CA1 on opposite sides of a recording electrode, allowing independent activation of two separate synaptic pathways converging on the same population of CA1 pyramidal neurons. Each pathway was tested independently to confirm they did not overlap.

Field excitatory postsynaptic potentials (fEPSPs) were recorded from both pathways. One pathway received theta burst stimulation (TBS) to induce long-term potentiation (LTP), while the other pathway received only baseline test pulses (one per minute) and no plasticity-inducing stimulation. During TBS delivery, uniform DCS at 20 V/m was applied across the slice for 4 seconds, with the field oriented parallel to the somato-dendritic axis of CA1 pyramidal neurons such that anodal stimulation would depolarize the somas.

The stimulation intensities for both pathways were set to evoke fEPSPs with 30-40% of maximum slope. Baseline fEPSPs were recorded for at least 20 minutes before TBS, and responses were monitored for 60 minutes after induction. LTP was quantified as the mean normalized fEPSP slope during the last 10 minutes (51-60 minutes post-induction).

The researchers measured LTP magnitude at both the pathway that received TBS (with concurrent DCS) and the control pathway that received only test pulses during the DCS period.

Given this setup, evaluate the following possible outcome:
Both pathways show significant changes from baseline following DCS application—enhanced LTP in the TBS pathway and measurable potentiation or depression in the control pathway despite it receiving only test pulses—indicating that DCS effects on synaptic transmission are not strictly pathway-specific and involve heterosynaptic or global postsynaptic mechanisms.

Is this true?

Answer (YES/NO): NO